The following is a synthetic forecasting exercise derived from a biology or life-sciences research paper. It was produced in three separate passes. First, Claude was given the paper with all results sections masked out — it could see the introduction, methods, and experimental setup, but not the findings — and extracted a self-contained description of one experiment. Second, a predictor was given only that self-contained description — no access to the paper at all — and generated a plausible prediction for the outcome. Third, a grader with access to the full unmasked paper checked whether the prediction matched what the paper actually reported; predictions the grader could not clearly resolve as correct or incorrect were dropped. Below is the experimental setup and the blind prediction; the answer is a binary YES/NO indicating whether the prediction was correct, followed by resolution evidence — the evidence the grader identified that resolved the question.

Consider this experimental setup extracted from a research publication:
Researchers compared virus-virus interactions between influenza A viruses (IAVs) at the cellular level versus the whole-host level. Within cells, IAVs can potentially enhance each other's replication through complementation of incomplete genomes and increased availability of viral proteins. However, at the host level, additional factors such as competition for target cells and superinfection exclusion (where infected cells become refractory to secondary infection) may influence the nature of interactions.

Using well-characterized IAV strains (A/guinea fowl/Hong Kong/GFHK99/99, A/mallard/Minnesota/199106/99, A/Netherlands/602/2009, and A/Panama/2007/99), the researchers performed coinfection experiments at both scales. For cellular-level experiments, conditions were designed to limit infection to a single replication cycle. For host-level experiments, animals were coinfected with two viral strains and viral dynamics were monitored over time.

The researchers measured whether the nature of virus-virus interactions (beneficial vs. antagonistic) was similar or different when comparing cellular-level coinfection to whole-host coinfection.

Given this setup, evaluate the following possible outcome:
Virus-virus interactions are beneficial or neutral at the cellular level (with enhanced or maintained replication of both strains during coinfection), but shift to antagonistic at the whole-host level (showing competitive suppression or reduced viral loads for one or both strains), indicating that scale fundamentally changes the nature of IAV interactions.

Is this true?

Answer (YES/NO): YES